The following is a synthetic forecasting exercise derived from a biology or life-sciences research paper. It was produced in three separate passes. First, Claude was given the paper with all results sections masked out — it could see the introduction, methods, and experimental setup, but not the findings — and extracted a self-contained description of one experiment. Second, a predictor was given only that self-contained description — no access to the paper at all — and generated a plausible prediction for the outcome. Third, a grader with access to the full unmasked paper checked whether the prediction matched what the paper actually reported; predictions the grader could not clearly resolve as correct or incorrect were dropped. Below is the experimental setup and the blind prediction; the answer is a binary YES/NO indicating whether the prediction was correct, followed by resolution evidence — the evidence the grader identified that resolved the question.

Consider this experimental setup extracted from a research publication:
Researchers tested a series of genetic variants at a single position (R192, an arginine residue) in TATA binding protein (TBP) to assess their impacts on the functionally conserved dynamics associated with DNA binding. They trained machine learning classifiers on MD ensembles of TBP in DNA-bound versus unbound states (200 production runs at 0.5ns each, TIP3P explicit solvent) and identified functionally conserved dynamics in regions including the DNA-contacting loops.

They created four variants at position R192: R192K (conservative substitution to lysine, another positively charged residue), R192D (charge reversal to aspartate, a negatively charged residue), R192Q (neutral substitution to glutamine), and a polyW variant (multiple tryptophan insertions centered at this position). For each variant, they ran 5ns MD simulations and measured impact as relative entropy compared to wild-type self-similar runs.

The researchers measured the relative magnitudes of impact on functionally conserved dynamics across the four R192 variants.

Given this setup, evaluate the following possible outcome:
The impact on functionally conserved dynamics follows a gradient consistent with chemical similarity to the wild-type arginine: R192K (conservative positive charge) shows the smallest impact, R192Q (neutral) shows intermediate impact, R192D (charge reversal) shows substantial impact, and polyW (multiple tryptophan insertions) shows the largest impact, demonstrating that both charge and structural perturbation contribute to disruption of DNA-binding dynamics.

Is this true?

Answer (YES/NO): NO